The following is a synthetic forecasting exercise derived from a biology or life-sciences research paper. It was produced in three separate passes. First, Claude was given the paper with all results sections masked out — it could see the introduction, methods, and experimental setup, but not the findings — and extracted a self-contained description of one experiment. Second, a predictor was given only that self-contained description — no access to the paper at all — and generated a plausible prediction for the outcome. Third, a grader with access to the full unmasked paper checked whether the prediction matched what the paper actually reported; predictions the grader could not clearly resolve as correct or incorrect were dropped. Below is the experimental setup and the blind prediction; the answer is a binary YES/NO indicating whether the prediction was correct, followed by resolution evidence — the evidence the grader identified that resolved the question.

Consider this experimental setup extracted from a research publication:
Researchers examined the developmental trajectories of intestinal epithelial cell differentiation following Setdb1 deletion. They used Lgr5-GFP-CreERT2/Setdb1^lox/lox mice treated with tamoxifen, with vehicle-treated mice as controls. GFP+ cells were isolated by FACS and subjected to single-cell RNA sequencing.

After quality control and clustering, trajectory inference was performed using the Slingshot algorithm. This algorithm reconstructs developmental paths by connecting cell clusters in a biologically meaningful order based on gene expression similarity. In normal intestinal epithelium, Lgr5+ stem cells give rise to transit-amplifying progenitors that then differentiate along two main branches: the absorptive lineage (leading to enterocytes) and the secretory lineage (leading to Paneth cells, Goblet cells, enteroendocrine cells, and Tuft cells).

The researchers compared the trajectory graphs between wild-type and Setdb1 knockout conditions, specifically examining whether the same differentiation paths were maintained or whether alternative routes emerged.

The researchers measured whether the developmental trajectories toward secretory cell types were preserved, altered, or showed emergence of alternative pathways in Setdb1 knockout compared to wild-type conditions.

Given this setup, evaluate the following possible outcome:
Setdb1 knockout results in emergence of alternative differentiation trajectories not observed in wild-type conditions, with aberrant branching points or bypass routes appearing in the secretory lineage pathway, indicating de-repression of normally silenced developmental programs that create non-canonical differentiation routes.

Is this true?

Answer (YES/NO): YES